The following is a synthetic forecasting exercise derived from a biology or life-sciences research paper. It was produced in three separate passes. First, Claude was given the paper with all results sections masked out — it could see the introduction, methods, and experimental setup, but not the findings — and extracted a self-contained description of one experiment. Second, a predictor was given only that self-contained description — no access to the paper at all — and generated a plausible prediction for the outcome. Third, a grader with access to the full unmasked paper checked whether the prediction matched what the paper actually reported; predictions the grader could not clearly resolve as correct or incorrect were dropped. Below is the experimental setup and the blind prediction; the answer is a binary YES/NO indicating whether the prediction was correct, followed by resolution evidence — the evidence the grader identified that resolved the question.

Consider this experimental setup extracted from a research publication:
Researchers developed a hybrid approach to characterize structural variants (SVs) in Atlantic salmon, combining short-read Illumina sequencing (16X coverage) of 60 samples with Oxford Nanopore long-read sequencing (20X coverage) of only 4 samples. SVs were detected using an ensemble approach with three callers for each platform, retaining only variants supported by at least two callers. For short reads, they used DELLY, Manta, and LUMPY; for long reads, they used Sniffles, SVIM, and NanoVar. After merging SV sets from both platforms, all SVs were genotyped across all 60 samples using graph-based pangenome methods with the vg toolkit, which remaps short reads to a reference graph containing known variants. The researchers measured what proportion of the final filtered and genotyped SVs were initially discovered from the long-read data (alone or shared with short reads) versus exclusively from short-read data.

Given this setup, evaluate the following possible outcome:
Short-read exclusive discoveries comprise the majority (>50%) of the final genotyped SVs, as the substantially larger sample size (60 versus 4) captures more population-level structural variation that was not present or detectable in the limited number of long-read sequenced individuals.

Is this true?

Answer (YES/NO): NO